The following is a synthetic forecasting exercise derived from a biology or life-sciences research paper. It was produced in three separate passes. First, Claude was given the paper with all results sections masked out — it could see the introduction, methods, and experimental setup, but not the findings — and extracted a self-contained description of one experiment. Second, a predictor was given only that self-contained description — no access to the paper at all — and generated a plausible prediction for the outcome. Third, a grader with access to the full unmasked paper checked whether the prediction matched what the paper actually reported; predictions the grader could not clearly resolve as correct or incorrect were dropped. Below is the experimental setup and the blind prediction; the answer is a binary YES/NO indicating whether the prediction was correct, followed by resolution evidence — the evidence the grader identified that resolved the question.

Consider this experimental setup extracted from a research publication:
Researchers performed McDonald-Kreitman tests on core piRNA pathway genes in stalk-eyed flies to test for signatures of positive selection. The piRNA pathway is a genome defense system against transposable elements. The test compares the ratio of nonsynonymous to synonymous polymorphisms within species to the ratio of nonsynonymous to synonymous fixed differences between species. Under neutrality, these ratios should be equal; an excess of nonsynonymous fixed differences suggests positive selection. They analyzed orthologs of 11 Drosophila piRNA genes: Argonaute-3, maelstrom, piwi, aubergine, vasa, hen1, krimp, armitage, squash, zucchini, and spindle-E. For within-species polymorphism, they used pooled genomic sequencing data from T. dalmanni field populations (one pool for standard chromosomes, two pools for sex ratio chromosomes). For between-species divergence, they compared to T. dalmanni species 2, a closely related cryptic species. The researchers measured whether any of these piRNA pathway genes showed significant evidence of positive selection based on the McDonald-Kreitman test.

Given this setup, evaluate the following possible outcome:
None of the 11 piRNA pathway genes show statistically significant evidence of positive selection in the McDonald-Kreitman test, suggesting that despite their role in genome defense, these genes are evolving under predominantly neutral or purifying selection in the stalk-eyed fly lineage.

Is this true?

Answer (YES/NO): NO